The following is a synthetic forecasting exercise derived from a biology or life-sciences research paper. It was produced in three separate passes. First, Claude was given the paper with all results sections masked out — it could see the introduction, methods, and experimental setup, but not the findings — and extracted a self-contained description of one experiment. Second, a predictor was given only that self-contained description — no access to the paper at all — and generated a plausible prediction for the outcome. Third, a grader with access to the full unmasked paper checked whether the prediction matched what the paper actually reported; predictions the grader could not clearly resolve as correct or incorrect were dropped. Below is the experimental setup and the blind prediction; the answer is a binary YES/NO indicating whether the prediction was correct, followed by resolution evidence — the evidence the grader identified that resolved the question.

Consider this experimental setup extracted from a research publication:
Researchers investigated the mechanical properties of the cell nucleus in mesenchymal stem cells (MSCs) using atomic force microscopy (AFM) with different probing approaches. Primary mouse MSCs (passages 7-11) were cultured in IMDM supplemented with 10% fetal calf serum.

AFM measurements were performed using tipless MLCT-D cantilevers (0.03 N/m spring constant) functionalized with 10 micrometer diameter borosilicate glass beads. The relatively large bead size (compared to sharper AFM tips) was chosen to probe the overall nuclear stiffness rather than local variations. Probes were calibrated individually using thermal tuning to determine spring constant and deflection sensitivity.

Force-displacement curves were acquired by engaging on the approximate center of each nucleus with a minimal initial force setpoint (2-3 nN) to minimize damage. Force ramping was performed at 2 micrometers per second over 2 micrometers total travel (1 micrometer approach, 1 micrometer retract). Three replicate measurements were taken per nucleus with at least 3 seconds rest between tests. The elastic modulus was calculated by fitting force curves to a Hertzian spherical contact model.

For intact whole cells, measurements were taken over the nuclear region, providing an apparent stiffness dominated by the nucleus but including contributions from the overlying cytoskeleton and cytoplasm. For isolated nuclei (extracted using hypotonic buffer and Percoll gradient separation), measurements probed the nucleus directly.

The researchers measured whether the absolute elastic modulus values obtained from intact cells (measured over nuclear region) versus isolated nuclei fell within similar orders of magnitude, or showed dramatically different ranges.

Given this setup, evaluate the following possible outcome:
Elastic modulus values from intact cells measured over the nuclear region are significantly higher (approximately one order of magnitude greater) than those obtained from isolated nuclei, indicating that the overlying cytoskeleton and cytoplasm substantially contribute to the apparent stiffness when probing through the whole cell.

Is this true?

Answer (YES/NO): NO